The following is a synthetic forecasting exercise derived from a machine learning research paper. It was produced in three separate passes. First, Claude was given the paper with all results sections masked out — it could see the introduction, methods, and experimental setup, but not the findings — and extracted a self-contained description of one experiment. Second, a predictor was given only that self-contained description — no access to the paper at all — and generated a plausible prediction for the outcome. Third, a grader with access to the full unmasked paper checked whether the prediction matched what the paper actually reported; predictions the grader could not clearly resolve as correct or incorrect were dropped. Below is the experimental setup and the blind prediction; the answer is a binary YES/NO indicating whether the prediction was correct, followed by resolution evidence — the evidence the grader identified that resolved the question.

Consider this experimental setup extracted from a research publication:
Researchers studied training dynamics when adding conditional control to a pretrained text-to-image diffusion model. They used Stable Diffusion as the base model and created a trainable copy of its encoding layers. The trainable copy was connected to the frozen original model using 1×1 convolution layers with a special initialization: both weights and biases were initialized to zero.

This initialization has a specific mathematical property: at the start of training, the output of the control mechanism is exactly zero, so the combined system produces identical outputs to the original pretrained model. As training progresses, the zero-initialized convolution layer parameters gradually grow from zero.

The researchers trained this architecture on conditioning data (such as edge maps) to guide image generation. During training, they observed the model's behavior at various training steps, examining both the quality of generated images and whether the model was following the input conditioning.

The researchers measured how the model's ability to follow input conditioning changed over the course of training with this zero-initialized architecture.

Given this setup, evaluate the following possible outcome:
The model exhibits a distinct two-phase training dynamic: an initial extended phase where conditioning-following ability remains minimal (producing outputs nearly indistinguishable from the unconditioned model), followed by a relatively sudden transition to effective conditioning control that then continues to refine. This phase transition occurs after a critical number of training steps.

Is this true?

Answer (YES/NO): YES